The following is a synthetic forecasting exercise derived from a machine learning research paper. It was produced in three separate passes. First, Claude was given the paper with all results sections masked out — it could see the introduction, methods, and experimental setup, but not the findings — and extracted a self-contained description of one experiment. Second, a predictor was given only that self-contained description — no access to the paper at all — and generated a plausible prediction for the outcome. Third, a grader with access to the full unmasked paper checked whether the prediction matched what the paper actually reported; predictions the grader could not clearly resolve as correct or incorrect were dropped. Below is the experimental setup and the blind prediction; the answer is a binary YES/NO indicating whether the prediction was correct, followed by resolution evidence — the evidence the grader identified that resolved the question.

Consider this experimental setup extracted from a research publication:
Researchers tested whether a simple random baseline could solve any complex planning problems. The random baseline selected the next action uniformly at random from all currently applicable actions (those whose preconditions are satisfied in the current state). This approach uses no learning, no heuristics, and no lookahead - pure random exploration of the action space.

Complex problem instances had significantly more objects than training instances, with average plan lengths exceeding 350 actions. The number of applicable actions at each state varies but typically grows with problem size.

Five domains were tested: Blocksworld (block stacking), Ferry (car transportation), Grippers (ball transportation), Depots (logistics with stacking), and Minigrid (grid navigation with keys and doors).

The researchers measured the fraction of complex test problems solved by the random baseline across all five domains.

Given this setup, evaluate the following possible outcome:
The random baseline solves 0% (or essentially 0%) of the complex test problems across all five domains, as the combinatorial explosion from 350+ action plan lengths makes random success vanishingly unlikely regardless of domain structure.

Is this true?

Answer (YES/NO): NO